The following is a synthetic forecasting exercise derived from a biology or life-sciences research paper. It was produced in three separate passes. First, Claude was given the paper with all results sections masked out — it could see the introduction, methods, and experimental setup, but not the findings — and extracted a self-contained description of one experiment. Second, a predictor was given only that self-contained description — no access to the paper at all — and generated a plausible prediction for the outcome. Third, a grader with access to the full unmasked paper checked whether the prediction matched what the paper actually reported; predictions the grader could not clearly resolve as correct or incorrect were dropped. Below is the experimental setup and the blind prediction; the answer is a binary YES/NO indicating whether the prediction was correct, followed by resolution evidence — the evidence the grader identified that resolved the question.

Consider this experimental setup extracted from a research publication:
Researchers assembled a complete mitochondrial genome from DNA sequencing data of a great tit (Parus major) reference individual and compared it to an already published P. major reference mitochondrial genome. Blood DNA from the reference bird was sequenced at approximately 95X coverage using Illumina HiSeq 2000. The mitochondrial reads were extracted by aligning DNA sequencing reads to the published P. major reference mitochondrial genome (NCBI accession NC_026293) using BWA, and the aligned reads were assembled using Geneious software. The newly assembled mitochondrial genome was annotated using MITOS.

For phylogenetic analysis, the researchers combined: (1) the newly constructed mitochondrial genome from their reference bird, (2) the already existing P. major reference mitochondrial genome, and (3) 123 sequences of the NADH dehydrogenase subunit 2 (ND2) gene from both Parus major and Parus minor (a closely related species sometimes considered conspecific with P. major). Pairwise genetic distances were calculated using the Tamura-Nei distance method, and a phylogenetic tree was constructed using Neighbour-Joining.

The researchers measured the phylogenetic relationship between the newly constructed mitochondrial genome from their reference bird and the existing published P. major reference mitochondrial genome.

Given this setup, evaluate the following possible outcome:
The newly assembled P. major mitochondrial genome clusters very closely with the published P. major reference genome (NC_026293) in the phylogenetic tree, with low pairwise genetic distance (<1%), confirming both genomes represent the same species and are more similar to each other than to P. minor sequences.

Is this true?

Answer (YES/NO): NO